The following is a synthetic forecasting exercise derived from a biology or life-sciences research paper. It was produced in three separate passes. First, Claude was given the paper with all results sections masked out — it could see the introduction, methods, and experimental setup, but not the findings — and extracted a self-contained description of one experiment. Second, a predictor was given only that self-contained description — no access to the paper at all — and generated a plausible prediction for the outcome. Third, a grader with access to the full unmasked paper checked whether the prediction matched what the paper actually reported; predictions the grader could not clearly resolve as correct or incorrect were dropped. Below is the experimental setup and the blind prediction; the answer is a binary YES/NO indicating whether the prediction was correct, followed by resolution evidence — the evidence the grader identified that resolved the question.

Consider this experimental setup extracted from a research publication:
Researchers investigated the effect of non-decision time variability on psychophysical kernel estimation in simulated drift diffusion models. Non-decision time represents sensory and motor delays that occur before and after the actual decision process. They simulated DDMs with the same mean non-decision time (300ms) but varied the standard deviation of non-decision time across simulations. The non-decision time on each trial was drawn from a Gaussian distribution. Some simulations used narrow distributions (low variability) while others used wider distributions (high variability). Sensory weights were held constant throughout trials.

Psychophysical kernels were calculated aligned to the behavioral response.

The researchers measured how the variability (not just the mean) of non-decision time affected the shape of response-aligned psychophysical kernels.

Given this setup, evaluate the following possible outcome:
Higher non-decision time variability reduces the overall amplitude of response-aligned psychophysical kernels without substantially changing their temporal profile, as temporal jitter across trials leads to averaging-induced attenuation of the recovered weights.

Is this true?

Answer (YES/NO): NO